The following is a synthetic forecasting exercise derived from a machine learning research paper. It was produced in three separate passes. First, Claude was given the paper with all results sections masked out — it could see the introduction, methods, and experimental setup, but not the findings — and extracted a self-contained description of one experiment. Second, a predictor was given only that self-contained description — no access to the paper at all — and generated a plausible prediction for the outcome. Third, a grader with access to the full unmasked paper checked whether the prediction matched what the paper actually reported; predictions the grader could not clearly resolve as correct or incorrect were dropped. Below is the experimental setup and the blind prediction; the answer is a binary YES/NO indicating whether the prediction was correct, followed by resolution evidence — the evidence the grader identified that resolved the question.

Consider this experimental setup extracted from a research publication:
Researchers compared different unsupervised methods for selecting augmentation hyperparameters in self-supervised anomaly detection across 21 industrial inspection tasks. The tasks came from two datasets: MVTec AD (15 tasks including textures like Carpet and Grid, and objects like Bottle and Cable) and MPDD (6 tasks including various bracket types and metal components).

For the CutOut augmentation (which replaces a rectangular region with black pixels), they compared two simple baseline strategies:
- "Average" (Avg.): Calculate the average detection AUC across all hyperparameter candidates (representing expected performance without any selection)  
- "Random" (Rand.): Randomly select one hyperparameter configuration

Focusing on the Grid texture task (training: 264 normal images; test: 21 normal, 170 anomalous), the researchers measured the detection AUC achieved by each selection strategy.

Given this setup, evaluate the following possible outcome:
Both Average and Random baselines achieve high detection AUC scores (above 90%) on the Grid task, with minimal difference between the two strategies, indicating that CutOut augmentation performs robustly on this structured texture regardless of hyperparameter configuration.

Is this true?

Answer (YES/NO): NO